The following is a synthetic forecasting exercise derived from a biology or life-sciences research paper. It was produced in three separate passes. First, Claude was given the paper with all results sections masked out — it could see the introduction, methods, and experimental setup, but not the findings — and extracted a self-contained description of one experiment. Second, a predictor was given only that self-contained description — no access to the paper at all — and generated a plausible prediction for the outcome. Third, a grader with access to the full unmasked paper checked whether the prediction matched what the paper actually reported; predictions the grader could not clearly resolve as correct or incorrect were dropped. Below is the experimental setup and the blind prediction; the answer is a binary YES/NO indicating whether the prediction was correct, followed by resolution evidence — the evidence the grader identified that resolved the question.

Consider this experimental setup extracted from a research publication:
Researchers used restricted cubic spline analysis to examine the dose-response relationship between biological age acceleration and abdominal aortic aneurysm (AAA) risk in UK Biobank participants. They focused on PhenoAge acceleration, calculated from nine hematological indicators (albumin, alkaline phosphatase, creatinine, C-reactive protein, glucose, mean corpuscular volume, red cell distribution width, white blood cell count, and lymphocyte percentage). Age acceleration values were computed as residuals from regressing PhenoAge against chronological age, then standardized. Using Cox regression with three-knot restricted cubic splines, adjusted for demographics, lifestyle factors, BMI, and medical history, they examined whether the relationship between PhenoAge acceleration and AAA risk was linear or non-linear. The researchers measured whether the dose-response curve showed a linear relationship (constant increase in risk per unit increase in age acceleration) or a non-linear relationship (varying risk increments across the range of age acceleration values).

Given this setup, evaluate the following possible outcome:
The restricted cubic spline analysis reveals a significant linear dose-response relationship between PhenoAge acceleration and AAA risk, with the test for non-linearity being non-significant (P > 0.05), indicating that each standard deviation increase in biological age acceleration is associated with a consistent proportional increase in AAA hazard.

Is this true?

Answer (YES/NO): YES